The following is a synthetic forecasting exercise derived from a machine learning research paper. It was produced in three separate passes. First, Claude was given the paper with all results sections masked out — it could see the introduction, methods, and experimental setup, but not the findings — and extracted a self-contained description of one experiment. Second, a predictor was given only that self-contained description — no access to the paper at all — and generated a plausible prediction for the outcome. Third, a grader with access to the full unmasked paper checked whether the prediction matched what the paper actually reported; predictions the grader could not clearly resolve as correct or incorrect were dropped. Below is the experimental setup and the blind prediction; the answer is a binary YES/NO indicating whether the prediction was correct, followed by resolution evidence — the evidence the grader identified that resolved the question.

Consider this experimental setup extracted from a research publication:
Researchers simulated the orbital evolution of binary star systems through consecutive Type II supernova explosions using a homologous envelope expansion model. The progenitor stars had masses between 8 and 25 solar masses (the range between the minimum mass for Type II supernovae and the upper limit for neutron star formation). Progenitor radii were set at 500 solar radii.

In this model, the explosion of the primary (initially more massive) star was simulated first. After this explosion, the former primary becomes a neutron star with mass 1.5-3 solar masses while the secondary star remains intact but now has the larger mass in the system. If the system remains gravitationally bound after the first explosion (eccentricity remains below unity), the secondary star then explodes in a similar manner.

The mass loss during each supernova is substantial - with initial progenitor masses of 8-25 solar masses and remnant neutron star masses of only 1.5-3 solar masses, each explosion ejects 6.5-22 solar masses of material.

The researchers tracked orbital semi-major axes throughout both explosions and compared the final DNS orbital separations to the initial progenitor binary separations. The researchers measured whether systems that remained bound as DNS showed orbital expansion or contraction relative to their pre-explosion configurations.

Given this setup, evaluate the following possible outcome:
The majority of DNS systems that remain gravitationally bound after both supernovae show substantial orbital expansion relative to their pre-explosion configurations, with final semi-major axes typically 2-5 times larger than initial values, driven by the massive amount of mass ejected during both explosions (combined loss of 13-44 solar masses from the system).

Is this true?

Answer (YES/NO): NO